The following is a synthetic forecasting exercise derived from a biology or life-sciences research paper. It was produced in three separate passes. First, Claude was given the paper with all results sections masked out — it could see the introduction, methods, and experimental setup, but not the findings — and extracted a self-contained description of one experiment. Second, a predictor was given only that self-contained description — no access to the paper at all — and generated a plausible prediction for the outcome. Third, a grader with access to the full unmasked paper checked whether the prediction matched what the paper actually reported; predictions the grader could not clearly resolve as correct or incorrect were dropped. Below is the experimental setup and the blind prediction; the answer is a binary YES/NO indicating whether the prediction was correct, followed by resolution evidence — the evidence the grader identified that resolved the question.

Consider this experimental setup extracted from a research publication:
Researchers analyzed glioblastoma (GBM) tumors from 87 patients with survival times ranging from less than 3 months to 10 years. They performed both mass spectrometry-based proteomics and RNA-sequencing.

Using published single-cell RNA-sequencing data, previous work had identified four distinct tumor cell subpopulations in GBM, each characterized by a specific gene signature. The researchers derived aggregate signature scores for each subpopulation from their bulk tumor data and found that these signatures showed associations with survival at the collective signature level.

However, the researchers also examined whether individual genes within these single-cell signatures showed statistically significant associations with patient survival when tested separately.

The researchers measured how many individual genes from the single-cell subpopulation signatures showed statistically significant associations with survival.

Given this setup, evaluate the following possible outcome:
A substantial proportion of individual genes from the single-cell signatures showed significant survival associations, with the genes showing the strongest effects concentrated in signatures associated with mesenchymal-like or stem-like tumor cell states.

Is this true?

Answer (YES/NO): NO